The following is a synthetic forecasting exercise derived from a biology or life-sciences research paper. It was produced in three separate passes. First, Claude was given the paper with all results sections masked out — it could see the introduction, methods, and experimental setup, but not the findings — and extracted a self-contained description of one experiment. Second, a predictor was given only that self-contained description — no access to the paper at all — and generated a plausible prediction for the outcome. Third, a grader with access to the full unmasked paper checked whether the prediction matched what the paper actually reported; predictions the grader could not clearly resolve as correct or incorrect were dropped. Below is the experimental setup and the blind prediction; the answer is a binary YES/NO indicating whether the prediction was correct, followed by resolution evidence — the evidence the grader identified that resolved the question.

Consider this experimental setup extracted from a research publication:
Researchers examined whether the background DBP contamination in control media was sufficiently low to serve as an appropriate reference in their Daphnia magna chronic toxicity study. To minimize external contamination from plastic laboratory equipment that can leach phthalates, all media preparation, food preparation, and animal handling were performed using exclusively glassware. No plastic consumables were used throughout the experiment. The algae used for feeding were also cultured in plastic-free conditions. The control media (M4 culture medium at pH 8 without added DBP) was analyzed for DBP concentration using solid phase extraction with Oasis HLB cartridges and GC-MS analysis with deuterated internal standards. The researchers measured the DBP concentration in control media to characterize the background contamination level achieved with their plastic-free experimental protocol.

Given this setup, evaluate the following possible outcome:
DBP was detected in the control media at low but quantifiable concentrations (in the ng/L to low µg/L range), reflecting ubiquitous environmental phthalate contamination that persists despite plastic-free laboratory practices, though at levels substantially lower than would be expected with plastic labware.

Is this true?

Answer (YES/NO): YES